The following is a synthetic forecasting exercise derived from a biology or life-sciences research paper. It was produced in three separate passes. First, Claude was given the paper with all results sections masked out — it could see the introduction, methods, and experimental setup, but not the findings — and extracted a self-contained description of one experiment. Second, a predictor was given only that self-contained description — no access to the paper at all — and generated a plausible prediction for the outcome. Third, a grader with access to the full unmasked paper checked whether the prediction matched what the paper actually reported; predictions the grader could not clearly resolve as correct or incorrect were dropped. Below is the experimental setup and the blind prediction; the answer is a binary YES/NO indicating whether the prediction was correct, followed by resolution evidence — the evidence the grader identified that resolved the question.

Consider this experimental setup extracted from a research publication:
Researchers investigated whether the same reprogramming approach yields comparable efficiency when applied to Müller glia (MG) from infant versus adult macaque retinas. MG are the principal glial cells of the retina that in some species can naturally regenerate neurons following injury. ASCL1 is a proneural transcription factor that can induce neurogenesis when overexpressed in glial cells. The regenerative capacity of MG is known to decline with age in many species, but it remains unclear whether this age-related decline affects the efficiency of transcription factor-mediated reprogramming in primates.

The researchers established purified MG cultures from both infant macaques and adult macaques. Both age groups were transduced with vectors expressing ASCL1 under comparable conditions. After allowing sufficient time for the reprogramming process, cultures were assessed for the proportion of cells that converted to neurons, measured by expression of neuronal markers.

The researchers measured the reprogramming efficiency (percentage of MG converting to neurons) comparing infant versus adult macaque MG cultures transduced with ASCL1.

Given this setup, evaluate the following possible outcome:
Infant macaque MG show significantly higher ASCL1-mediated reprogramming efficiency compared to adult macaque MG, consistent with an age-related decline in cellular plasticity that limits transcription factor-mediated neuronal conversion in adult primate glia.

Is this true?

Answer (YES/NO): NO